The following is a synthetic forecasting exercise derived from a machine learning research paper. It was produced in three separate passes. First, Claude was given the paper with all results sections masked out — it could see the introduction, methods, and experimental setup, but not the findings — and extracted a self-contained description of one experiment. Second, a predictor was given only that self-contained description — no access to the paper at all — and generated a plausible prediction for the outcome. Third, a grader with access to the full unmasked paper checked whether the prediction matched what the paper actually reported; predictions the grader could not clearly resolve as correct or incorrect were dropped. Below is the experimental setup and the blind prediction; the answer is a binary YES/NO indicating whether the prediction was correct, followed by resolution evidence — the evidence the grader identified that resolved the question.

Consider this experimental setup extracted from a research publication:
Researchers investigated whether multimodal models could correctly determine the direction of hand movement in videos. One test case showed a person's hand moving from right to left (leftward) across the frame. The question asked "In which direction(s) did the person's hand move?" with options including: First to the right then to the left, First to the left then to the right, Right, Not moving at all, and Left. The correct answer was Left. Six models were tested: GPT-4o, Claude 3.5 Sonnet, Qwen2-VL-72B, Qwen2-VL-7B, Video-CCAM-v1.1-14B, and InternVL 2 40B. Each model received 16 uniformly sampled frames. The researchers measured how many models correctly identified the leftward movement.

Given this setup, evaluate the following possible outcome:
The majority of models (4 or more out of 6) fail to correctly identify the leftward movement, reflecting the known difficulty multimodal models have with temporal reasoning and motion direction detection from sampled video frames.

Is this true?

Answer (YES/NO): YES